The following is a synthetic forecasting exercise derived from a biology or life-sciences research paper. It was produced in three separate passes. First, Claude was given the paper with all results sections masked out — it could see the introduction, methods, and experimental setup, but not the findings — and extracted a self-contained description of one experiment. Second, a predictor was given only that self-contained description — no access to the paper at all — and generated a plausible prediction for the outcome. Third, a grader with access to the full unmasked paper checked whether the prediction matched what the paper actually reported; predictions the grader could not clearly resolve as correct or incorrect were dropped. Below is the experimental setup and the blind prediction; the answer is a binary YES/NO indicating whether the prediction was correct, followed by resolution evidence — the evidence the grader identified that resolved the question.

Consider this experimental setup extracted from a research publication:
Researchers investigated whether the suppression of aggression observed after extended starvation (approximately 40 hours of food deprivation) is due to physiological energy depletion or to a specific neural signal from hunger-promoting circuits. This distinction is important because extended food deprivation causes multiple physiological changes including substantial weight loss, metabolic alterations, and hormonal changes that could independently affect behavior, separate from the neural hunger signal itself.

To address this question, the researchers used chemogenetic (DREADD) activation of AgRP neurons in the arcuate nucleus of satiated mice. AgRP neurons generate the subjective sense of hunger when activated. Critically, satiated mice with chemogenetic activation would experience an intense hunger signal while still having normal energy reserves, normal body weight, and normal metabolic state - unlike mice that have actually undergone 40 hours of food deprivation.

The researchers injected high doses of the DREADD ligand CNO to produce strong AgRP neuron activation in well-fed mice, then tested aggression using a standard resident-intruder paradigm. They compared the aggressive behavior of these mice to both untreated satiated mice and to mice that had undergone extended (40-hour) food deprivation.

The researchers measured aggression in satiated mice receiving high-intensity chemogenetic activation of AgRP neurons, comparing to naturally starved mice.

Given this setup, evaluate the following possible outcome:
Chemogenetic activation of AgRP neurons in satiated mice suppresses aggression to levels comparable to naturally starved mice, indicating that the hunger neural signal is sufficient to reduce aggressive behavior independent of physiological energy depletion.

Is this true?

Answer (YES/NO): YES